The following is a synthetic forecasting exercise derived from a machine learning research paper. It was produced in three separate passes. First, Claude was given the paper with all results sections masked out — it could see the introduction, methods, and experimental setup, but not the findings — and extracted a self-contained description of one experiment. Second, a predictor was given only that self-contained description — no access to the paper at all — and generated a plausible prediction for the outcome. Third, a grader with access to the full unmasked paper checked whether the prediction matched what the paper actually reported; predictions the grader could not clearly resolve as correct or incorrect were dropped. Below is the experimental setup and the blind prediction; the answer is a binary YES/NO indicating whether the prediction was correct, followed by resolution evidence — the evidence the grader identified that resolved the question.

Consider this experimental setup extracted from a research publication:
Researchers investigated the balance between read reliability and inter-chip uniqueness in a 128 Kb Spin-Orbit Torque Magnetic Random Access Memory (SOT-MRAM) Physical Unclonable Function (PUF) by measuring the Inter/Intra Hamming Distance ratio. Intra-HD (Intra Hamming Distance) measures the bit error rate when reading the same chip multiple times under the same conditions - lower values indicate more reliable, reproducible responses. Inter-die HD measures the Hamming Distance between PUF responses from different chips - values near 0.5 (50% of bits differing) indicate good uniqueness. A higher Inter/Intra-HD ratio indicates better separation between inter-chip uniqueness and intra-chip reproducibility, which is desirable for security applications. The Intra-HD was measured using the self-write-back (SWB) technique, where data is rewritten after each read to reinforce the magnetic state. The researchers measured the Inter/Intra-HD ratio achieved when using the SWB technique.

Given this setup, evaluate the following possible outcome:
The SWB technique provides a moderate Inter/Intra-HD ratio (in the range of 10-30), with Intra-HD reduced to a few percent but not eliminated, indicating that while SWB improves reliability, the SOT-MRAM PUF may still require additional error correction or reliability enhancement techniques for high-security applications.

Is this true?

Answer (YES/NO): NO